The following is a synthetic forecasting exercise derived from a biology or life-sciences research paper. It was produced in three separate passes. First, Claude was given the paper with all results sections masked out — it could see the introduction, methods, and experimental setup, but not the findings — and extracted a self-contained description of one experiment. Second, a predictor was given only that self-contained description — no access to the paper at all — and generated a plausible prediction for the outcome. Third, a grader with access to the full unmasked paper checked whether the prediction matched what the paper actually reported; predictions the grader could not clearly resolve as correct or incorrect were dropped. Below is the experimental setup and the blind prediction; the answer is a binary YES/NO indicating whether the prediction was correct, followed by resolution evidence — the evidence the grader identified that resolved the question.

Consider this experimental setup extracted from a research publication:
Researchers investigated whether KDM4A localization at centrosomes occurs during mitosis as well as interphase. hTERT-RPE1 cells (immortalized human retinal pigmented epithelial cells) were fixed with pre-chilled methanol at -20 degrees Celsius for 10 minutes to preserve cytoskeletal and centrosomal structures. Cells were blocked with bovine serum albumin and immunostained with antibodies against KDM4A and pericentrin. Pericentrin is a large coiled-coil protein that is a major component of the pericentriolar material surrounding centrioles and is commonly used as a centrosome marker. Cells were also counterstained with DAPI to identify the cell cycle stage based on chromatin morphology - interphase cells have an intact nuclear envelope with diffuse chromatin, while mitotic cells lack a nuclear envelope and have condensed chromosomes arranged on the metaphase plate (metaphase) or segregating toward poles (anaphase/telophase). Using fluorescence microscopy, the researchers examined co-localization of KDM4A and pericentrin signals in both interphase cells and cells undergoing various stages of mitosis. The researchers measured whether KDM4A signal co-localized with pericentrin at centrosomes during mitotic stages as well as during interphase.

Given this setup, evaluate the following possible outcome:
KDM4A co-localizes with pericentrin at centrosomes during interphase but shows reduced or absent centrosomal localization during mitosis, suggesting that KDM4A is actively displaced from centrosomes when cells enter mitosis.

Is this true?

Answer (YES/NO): NO